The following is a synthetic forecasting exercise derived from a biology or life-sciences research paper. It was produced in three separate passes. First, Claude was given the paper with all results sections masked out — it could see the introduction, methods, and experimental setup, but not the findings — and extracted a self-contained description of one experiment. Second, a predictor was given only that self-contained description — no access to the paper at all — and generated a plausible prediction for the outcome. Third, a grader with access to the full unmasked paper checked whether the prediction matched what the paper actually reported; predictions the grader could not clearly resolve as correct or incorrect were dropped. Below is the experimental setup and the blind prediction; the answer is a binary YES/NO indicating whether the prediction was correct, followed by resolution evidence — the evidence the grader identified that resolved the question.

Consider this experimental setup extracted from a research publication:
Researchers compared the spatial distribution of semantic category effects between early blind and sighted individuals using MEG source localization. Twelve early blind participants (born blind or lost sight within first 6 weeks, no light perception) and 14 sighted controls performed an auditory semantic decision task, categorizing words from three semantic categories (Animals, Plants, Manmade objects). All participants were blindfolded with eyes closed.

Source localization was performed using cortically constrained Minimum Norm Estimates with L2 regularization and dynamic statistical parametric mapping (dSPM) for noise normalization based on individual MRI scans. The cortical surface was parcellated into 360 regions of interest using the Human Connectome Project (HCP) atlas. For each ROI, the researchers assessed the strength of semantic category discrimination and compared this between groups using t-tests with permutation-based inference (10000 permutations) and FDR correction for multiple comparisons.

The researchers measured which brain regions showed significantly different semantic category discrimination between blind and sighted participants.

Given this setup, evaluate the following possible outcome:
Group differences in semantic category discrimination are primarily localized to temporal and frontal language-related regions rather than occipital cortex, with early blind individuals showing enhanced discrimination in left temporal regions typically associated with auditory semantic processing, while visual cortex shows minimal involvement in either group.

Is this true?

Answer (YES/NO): NO